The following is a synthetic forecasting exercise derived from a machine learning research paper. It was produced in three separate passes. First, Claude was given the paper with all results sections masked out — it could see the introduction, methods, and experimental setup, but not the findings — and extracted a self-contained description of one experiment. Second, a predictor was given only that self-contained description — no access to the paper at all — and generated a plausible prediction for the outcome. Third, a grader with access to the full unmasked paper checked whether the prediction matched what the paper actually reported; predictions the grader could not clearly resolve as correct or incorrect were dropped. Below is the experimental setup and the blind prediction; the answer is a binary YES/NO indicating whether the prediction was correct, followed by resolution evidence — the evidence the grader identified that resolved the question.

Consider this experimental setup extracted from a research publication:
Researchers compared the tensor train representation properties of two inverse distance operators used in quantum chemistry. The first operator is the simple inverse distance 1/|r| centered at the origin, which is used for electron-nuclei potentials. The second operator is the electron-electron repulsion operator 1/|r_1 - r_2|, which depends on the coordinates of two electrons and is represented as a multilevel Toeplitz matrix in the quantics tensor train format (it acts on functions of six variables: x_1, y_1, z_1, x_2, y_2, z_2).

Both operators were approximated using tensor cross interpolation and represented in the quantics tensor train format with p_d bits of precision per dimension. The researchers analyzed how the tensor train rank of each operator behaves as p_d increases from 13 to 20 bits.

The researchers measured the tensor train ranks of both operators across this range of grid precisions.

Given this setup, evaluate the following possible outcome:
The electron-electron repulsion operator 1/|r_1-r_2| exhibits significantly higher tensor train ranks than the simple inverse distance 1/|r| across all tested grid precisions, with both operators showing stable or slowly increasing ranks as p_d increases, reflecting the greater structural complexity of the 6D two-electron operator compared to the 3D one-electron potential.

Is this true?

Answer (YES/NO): NO